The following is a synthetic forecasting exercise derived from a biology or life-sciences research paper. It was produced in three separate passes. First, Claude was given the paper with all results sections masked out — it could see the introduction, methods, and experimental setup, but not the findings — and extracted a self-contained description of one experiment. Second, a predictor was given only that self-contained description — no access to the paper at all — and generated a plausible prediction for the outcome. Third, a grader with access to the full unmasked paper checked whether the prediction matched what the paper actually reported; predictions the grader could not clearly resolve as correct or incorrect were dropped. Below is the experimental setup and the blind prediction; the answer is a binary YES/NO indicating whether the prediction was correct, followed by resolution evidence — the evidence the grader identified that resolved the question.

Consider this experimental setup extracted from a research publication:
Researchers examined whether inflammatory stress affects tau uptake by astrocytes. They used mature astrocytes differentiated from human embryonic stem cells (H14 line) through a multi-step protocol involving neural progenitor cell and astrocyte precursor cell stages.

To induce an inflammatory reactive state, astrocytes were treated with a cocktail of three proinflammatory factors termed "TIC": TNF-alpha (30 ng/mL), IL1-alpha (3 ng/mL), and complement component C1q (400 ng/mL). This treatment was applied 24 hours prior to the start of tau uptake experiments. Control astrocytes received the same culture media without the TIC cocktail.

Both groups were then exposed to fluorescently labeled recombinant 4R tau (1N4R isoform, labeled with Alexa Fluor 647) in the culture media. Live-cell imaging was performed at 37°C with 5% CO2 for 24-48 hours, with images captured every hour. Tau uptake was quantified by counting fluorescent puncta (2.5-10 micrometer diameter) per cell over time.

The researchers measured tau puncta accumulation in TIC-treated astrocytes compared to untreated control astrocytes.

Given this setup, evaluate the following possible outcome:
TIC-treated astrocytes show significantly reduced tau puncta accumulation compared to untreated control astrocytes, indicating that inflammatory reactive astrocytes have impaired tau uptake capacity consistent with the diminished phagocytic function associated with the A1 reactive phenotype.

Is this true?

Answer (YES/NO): YES